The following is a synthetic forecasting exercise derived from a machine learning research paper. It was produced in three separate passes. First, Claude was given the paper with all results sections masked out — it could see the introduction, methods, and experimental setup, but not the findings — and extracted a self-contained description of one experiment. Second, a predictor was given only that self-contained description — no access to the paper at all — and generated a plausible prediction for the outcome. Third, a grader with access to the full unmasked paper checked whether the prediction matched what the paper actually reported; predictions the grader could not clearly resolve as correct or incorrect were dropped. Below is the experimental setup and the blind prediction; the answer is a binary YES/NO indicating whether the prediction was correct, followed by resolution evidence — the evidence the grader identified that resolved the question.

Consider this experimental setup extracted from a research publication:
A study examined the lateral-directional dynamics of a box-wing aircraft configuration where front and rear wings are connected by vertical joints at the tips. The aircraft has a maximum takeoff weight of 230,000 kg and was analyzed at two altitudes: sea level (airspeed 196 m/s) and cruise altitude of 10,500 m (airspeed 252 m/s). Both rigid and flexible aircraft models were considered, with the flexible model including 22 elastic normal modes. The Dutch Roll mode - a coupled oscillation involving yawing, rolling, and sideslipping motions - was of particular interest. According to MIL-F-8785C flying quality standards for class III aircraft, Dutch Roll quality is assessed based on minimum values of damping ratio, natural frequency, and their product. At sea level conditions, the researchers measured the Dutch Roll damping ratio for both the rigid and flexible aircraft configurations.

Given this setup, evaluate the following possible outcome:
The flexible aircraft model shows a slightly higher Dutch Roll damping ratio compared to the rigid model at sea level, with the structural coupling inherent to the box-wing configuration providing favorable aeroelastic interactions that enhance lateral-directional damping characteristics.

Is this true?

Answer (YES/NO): NO